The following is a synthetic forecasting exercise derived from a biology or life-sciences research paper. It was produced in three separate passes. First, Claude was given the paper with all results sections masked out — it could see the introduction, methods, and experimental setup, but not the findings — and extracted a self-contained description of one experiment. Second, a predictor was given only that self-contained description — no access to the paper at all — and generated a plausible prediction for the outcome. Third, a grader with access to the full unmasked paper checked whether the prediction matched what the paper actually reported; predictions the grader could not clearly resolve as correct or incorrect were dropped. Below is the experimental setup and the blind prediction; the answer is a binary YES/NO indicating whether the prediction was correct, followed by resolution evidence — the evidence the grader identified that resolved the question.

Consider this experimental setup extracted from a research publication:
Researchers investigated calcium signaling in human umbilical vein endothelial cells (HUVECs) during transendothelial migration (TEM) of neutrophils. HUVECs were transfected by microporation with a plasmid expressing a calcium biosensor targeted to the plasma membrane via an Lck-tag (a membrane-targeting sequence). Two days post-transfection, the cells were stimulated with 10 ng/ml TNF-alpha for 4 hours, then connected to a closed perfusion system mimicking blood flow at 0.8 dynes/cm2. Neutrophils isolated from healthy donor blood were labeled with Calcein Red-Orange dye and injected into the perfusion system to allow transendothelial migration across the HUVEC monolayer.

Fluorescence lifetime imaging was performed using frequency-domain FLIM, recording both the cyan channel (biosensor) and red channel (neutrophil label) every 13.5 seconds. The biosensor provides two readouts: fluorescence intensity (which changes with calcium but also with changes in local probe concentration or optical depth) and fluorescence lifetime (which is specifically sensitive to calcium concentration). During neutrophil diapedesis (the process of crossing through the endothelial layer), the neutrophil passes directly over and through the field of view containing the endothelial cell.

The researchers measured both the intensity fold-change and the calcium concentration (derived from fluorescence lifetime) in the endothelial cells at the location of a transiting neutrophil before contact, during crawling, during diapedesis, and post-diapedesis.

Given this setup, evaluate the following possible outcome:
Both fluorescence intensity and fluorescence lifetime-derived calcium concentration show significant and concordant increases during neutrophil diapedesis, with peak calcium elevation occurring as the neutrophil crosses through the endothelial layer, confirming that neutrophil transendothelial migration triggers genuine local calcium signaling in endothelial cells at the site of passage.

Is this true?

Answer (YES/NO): NO